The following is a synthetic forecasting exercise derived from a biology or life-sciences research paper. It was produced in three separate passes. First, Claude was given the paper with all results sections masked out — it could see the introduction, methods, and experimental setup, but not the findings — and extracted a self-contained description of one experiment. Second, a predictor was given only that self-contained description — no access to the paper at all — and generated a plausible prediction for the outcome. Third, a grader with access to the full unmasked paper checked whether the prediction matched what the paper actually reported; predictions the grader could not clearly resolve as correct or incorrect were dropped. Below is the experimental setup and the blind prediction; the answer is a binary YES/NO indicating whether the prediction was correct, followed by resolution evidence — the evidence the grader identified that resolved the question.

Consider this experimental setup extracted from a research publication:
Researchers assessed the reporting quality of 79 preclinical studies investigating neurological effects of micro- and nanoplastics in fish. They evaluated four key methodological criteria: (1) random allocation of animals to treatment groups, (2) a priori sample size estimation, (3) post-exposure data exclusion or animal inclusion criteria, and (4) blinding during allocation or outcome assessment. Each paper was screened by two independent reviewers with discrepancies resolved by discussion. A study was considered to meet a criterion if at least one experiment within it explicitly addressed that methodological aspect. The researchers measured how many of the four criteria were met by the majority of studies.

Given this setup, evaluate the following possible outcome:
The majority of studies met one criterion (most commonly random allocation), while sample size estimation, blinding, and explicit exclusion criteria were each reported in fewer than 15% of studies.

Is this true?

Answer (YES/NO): YES